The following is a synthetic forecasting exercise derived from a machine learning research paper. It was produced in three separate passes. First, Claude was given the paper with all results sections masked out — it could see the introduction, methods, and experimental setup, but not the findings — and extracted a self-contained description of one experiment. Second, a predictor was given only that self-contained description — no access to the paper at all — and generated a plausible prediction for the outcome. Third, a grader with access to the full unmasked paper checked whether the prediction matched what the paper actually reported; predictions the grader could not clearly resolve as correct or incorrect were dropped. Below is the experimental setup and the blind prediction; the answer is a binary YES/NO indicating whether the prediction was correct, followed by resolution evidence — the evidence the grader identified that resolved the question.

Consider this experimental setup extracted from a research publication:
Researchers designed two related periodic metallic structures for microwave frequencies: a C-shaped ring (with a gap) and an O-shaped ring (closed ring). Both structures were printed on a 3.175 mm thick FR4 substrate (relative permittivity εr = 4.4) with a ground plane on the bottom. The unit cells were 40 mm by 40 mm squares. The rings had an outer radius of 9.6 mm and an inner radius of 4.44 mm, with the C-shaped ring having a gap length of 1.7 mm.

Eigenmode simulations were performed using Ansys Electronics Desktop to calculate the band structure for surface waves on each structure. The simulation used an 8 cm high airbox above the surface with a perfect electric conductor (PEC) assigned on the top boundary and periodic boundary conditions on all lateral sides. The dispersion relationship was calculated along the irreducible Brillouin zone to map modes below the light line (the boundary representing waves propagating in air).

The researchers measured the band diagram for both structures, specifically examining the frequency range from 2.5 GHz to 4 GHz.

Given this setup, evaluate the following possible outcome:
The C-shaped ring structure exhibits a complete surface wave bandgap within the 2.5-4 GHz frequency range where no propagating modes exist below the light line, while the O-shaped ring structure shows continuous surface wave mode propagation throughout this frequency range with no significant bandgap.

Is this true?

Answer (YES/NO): NO